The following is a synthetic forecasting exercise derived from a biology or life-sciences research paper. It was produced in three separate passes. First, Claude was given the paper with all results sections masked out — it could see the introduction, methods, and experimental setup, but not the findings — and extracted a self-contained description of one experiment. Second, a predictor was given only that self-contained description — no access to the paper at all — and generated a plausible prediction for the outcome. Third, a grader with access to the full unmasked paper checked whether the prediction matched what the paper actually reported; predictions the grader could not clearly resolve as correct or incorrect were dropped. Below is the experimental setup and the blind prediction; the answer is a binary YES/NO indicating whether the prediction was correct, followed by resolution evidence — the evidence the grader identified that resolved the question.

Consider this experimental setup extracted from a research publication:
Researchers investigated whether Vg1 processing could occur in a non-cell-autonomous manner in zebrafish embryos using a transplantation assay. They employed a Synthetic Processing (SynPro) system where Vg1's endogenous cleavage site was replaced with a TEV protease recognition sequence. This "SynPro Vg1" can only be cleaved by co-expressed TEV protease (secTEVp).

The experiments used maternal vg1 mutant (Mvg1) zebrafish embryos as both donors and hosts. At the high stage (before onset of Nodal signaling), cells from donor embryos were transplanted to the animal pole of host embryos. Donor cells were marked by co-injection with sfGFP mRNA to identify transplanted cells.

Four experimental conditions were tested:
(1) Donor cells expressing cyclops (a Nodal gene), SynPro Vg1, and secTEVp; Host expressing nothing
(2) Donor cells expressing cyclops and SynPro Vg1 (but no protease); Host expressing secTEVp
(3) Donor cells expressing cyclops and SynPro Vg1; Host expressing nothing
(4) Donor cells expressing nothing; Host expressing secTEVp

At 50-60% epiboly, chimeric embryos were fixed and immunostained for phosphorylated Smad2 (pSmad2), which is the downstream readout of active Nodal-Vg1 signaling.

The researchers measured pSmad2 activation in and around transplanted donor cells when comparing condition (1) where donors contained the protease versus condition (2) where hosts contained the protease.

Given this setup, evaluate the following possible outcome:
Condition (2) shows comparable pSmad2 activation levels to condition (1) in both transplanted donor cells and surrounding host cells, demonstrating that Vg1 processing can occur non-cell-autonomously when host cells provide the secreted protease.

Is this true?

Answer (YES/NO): YES